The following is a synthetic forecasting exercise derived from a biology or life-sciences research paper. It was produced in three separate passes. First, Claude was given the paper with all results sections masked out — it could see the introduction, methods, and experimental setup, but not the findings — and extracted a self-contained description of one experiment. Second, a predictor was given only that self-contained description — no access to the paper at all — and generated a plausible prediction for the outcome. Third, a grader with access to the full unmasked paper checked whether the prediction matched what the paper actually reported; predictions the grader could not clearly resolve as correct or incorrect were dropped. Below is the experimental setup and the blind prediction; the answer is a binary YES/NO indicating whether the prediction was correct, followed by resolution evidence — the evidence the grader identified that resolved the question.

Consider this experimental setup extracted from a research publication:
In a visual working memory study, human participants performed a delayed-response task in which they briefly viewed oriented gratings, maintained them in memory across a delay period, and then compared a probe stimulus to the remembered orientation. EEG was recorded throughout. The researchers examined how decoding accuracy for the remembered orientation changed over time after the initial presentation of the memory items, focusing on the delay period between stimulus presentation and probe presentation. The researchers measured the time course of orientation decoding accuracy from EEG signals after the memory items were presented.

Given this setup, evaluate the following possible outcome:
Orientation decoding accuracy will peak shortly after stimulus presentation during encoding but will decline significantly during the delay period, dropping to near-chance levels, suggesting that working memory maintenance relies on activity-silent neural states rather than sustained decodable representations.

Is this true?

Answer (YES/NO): YES